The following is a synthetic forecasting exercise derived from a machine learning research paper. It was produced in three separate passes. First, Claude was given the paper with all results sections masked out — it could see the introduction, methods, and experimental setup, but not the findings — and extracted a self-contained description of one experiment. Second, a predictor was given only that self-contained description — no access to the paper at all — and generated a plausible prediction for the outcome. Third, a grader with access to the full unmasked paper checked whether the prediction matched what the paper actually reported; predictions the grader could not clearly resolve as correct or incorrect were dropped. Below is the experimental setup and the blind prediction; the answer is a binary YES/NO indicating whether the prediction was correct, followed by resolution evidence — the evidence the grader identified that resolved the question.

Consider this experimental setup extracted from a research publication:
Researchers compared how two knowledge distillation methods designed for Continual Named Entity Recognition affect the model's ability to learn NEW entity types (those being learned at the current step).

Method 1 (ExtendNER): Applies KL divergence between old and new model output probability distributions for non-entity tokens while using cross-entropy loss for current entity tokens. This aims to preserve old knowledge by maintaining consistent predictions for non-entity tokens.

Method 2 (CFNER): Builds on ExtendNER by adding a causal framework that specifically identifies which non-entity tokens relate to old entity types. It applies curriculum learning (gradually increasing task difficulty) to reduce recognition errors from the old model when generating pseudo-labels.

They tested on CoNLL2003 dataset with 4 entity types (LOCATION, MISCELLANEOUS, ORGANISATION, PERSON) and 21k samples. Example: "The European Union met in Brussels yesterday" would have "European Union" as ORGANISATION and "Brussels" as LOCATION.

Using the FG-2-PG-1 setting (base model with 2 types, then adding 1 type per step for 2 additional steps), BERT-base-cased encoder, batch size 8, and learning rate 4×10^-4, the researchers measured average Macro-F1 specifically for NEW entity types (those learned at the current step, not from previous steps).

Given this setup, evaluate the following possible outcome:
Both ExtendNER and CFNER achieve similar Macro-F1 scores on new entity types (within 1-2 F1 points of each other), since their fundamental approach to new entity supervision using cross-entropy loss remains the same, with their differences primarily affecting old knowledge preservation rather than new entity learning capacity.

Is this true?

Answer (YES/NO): NO